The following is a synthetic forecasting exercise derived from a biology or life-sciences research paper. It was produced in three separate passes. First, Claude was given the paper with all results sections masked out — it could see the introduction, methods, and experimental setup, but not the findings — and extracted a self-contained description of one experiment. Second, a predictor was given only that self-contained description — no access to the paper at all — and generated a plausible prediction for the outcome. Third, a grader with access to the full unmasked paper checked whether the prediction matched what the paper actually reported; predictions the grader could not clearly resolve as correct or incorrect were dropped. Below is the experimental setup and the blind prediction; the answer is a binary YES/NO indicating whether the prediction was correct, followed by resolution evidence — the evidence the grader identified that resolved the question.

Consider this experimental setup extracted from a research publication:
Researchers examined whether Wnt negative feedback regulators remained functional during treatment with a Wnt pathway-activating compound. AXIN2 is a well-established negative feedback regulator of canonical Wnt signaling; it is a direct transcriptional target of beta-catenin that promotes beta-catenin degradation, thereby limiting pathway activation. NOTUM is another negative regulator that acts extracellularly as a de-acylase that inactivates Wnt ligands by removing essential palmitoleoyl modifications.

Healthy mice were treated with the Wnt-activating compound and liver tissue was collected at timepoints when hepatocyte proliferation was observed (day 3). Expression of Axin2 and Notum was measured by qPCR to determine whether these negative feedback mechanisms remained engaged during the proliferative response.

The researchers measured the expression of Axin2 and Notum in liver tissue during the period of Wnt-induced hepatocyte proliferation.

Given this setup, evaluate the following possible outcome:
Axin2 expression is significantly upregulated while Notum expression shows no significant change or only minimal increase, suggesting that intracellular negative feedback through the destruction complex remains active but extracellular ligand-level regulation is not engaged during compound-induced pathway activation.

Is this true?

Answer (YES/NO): NO